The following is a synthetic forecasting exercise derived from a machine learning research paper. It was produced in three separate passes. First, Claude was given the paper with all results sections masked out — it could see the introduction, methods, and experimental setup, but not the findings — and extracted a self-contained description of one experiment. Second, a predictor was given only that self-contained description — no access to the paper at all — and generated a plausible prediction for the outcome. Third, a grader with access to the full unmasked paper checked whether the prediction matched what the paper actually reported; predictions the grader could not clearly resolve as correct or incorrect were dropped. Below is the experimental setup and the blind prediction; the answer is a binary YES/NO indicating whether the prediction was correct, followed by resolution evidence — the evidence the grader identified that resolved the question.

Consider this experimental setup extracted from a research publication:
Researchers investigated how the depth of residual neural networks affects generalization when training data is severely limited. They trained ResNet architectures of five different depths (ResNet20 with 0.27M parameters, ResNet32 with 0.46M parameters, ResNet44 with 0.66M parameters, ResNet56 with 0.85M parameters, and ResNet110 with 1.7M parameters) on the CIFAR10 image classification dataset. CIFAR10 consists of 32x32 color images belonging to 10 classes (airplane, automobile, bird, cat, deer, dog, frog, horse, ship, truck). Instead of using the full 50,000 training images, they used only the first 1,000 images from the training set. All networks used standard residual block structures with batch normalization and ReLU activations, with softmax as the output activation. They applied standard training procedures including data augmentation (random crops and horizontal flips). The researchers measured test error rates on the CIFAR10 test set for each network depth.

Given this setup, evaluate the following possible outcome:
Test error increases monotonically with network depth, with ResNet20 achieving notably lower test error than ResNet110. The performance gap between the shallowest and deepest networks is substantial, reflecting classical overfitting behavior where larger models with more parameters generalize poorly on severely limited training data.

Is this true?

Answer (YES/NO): NO